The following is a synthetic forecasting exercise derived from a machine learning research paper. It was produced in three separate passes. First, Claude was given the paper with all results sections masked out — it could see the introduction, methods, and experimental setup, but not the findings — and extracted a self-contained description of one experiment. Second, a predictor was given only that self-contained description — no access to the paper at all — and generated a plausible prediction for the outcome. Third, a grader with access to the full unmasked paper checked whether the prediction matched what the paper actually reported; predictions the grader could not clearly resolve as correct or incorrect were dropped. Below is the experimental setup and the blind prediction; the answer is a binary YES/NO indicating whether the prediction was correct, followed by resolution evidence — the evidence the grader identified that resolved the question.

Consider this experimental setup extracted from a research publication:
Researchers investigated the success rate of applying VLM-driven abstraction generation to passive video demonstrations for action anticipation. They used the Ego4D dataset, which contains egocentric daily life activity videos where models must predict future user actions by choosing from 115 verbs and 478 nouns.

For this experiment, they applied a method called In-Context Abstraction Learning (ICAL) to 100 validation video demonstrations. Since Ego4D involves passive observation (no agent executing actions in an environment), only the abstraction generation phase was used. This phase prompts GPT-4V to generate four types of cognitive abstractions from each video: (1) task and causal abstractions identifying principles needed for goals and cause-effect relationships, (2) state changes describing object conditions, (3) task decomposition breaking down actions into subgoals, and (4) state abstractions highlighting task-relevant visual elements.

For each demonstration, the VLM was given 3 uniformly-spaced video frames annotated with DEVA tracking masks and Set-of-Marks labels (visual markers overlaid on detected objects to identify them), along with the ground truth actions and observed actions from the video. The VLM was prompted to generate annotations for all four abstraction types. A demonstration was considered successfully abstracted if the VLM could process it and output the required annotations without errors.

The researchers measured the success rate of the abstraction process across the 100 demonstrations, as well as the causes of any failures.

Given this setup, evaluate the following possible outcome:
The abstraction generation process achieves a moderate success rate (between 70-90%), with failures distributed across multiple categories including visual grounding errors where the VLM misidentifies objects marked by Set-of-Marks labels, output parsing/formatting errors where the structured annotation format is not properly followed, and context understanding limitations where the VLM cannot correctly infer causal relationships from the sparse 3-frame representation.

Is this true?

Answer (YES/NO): NO